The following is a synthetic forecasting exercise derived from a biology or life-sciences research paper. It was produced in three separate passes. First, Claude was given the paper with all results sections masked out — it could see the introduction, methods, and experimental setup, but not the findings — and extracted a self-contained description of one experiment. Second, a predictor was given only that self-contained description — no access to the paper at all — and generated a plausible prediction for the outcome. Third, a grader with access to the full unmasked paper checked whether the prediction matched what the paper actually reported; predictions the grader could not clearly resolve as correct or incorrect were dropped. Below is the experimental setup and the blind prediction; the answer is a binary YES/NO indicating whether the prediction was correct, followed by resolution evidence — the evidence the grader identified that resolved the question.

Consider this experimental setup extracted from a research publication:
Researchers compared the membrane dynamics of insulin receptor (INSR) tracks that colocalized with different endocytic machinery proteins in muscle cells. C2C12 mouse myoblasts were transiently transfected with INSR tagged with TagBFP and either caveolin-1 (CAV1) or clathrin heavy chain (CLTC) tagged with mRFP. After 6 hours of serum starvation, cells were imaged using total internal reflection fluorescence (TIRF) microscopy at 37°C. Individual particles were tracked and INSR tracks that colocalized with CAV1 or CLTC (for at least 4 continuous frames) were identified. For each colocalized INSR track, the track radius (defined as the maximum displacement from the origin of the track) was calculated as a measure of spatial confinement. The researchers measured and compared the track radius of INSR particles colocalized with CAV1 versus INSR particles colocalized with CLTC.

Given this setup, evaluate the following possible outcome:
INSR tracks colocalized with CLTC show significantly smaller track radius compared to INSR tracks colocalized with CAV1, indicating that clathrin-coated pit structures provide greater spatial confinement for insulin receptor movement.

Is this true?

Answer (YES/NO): NO